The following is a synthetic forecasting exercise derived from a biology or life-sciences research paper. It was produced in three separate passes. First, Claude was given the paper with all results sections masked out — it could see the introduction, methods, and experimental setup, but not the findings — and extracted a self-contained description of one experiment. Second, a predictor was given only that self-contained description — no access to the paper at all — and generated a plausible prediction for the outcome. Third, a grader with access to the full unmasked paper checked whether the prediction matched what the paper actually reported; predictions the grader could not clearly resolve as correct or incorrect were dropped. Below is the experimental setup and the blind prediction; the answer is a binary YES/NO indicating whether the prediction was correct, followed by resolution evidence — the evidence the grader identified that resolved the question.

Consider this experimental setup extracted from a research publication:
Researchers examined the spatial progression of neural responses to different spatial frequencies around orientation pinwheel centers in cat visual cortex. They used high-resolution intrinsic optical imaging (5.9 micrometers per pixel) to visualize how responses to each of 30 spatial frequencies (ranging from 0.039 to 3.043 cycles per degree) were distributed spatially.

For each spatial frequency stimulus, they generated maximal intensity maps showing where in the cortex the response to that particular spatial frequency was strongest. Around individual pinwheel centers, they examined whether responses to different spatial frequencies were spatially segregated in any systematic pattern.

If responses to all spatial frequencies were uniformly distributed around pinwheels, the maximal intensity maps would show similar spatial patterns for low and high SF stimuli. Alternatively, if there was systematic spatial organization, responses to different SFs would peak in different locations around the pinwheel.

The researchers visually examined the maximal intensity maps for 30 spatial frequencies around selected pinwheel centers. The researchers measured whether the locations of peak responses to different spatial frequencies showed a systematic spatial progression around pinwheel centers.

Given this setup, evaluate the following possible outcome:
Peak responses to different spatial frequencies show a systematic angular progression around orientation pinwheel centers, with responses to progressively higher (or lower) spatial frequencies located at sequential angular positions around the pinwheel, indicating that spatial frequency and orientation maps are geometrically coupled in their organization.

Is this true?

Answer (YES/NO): YES